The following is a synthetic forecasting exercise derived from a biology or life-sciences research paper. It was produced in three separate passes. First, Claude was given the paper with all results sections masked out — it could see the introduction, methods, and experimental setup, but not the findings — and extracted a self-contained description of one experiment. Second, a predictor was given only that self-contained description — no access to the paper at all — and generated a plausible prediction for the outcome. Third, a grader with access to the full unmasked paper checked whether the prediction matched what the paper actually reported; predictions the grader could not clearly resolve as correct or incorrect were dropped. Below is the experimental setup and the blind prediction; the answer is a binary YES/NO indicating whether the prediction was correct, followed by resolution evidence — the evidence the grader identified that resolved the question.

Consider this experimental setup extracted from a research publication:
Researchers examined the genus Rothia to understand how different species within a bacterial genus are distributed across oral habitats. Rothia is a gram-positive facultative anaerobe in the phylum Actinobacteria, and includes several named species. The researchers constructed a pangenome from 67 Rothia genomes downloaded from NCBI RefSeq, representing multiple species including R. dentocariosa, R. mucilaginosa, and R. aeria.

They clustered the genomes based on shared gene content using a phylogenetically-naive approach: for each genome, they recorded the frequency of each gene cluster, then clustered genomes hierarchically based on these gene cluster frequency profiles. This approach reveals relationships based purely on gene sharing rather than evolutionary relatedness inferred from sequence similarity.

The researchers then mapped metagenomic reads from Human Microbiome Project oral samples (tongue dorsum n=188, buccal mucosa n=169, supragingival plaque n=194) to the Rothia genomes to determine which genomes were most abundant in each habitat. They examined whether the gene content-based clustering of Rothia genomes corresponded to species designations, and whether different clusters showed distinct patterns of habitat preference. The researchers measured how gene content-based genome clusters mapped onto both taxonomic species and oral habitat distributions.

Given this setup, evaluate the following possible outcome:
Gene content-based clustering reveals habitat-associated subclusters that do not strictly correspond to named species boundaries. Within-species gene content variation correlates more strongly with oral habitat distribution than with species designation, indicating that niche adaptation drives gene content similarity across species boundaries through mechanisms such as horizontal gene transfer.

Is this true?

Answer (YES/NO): NO